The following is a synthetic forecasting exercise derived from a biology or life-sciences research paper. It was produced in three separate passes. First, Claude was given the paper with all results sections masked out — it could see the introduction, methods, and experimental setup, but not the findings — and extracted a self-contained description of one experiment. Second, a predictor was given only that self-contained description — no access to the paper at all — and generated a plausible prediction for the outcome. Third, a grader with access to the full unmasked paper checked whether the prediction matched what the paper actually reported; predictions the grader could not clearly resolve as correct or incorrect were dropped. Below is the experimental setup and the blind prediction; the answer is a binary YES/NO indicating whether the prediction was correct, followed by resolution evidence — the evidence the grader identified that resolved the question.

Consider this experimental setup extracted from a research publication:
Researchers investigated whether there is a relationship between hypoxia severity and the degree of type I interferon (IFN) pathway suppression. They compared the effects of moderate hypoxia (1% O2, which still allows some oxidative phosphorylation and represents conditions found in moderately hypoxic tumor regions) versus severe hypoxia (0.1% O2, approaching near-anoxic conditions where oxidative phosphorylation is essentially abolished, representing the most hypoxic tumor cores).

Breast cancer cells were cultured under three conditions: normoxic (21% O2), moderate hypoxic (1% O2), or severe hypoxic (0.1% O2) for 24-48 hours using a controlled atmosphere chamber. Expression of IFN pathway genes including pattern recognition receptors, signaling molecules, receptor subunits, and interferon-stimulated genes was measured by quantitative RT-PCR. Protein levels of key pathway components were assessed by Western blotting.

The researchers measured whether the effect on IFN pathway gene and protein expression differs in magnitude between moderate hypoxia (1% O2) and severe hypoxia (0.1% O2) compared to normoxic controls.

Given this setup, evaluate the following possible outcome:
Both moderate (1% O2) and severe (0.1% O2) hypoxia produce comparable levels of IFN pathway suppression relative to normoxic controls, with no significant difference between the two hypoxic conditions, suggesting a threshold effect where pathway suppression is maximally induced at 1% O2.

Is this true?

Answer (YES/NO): NO